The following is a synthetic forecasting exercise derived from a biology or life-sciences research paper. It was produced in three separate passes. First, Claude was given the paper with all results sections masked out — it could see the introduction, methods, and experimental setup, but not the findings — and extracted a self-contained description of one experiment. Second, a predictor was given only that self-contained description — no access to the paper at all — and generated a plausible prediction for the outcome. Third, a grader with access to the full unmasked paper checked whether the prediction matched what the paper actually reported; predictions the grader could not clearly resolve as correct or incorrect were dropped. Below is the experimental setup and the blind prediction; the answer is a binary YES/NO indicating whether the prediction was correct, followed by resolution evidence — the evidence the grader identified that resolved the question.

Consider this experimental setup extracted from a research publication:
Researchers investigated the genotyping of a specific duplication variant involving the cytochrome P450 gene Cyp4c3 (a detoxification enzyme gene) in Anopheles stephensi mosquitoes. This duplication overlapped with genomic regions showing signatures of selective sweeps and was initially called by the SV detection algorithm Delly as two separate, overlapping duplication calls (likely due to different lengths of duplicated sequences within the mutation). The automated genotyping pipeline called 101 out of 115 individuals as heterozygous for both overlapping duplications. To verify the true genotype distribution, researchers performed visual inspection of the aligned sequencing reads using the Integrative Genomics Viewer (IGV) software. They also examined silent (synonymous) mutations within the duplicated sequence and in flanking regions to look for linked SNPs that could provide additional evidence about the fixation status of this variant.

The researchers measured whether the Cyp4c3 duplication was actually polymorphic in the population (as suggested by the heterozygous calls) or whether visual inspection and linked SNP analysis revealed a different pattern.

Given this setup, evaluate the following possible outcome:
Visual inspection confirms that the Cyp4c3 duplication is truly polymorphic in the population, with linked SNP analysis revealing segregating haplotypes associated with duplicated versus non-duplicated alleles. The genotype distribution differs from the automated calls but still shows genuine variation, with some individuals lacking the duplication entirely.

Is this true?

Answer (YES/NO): NO